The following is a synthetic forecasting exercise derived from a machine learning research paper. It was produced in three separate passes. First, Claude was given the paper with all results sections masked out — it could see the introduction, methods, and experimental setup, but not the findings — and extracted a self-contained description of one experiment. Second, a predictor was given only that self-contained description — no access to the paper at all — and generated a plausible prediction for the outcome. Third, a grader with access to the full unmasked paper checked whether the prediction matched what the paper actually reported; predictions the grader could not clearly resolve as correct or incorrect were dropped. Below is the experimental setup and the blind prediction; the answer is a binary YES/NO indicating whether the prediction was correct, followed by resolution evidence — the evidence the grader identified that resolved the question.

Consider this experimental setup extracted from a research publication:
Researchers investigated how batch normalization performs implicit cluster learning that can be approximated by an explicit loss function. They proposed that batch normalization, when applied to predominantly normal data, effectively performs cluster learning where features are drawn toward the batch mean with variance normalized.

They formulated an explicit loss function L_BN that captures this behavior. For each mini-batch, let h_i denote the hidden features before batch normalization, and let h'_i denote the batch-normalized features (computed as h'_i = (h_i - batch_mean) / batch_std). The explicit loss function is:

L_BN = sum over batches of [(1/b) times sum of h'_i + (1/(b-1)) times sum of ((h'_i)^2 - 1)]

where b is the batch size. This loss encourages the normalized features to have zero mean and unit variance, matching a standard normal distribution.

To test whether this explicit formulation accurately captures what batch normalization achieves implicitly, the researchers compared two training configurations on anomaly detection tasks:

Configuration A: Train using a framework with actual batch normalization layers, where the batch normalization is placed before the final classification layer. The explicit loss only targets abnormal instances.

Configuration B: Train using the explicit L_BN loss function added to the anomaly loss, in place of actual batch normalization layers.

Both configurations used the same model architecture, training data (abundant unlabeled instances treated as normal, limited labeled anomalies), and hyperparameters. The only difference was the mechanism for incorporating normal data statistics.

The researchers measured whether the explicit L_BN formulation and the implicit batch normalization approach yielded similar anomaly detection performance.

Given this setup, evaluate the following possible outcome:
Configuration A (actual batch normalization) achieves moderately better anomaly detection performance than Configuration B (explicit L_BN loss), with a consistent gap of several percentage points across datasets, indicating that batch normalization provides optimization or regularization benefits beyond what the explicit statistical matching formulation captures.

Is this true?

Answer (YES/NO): NO